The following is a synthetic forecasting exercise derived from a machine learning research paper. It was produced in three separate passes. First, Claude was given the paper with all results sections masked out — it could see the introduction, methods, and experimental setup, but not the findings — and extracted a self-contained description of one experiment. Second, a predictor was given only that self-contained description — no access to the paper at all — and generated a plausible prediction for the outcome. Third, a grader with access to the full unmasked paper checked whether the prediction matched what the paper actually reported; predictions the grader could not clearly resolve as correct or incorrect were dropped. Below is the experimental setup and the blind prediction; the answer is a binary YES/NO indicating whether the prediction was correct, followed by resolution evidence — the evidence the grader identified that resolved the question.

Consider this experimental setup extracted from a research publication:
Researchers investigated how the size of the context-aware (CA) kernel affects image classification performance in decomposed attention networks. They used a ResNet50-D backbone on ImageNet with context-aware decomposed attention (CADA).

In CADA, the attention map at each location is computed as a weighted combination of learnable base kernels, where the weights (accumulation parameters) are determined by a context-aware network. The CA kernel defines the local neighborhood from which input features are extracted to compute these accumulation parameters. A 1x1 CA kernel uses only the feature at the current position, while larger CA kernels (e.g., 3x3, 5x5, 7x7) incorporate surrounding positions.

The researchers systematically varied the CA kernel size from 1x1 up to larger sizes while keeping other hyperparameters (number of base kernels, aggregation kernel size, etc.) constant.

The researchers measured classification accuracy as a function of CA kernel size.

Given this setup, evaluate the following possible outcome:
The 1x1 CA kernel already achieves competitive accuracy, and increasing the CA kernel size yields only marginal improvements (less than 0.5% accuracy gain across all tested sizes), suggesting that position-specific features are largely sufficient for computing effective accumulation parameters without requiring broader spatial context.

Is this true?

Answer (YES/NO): NO